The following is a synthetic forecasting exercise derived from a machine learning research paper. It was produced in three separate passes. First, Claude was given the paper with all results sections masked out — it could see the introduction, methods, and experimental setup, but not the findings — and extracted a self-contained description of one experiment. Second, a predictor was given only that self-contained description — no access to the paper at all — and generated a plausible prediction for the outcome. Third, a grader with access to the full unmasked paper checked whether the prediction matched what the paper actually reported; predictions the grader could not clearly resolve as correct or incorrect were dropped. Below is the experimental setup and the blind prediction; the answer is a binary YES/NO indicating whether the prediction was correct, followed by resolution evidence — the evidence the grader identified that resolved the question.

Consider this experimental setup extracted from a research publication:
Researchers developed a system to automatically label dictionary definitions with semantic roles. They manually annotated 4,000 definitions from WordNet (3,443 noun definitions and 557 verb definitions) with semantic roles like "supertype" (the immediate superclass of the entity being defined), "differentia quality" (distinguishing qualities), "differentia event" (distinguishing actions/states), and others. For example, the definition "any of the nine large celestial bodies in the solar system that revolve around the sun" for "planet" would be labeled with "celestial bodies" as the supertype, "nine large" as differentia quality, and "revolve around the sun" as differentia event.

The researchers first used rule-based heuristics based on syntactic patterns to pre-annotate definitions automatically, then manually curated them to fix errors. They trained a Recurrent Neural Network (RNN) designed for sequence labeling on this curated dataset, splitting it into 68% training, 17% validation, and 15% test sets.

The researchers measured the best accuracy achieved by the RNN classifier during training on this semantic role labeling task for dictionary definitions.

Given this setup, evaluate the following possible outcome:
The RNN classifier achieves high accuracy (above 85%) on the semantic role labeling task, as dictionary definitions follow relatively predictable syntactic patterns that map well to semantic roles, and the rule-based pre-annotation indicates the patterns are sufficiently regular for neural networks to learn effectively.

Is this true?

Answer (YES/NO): NO